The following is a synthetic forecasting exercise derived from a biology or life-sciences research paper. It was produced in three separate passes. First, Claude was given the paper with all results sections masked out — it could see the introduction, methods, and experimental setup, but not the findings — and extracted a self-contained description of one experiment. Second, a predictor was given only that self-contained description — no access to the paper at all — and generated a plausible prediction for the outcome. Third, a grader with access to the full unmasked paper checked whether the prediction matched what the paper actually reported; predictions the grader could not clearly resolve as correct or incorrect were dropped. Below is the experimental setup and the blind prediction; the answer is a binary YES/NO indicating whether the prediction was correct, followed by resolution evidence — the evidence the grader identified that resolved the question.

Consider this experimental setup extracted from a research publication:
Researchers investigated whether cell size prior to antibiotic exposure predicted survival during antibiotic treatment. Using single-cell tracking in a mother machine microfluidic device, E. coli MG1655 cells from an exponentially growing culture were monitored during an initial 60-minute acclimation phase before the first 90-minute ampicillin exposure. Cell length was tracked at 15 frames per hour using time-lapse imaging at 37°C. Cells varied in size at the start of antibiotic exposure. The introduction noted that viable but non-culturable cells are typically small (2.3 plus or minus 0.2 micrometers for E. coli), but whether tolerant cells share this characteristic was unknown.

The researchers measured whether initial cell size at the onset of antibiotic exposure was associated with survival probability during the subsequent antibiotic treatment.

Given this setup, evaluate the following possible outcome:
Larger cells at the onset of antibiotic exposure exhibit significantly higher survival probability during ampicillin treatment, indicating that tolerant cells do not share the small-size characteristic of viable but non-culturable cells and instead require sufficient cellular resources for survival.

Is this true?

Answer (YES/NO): NO